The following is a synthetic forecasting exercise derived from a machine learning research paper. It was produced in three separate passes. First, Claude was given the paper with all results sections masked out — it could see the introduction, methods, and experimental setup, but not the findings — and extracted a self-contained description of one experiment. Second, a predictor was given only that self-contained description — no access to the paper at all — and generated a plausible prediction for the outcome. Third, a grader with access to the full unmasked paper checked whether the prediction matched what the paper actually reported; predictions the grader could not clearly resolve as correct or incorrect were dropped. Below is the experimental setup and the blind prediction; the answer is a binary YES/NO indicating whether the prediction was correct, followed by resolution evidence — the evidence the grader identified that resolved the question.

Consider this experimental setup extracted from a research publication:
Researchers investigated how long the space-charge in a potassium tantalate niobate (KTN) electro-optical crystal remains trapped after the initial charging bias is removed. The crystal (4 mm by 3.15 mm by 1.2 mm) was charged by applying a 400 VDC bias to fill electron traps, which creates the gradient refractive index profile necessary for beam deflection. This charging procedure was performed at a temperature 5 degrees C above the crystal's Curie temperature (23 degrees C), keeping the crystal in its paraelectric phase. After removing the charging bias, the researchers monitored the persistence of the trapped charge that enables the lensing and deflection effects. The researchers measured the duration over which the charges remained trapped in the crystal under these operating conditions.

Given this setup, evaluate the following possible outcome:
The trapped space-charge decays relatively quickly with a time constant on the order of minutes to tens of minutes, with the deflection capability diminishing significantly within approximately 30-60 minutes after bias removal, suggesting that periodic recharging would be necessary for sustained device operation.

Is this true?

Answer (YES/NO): NO